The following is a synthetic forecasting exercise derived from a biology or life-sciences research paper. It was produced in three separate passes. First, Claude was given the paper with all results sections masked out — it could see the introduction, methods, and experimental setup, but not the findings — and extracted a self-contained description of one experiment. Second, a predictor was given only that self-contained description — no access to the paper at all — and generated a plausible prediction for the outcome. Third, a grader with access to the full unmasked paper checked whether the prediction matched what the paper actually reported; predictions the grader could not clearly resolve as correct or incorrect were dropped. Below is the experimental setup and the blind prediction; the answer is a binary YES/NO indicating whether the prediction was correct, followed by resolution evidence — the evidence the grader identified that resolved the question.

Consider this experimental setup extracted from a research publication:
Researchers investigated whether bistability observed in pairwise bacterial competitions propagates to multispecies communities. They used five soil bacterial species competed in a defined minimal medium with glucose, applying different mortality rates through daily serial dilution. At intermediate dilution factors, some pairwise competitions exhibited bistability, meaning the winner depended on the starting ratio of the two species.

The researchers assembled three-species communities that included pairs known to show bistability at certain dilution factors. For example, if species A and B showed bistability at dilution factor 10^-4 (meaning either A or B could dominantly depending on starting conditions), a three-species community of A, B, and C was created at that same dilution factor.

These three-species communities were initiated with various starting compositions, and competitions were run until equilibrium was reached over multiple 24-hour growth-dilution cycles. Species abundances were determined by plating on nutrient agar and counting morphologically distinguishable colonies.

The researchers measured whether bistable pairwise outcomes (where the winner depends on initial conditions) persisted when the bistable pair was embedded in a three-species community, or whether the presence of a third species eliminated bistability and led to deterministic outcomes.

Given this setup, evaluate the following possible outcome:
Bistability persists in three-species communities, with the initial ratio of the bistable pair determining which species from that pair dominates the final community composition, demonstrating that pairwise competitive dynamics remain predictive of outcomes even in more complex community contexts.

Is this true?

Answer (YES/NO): YES